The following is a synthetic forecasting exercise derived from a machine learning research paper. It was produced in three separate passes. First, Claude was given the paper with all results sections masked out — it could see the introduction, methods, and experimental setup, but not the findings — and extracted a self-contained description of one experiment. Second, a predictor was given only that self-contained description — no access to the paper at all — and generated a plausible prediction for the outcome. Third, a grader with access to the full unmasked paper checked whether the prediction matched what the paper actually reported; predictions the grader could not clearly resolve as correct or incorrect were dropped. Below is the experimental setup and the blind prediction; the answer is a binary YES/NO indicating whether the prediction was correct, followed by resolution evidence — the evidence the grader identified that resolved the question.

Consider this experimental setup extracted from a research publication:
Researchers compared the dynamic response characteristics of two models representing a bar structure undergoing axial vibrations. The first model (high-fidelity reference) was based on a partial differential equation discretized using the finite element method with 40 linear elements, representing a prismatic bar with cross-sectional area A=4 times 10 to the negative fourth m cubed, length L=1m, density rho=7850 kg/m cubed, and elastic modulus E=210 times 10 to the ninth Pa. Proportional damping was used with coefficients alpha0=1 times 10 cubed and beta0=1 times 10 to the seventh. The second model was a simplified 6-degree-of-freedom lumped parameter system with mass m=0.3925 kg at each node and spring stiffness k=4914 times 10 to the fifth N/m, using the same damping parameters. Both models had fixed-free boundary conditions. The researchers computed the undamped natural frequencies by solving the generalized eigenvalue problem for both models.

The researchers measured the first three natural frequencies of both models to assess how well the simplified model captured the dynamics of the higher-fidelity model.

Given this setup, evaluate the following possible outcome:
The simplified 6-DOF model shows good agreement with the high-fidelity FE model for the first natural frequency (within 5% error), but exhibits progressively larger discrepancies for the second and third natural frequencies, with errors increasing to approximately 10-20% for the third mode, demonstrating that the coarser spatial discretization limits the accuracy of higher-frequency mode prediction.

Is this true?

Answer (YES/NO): NO